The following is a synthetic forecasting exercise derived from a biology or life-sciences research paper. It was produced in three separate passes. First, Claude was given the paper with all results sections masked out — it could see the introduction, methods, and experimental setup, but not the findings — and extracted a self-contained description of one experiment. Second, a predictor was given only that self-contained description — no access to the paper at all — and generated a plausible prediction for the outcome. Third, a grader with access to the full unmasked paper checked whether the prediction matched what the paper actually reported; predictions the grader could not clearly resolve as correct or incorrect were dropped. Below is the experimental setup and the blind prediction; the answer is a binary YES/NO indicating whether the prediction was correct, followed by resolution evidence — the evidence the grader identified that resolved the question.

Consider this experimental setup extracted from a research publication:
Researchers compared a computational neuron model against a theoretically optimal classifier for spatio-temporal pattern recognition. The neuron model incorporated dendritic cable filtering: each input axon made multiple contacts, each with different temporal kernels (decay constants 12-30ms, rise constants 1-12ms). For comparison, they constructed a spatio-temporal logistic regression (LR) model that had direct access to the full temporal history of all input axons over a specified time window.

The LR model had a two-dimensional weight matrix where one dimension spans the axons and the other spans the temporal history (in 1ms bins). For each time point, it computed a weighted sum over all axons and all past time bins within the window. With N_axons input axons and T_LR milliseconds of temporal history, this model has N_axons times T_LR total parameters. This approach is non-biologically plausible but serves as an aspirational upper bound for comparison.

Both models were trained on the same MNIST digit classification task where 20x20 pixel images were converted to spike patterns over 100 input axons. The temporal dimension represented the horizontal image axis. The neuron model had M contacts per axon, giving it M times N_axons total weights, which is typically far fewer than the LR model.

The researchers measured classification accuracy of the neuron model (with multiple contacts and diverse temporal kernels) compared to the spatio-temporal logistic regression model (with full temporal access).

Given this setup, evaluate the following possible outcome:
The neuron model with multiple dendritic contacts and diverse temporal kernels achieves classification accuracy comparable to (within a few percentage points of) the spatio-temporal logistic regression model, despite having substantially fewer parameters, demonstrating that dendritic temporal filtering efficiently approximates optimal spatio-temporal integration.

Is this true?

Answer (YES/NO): NO